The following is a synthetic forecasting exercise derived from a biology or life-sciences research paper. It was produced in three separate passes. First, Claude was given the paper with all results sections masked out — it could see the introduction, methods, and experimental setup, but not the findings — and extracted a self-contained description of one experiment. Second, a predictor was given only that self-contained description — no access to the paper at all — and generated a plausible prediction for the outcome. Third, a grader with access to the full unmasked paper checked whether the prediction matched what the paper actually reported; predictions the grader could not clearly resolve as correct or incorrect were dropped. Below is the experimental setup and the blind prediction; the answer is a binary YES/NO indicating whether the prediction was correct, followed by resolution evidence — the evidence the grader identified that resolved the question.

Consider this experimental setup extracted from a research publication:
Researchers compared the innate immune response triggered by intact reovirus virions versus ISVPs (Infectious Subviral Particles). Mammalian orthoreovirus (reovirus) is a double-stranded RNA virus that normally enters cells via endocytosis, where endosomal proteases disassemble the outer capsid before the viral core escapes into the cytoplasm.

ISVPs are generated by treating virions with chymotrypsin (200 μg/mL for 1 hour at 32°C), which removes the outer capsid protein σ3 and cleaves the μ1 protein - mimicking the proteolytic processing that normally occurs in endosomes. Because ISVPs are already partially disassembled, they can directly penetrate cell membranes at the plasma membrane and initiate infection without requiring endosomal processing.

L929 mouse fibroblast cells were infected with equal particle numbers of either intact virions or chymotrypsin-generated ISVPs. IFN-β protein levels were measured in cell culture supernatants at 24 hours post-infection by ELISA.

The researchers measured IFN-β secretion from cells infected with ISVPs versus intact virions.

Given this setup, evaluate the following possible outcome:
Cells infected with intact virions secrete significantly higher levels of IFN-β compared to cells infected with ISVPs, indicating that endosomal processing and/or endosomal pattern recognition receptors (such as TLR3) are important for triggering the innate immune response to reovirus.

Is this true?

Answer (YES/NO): YES